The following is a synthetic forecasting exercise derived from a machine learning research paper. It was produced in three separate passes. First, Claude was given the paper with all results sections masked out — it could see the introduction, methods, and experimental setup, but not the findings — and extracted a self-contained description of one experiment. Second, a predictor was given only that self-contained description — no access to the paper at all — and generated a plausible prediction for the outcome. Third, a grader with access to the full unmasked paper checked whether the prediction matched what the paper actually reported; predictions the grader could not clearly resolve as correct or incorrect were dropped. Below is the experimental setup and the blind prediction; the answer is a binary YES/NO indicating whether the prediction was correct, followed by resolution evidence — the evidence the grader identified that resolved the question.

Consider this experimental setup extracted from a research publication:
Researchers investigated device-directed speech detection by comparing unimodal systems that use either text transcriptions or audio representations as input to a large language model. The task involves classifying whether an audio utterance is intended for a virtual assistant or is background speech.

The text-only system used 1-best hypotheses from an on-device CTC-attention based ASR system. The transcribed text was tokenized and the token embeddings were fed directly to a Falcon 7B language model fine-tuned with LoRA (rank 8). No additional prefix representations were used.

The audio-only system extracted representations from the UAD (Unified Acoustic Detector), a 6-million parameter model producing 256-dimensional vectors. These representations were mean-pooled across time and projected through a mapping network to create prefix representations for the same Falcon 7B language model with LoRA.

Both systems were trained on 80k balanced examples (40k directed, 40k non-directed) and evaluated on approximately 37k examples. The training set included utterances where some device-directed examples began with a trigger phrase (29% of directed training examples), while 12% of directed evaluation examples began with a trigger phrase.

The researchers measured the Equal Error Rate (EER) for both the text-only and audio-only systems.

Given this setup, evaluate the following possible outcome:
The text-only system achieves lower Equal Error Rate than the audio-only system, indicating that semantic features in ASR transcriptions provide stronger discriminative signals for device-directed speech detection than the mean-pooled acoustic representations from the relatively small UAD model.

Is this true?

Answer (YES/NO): NO